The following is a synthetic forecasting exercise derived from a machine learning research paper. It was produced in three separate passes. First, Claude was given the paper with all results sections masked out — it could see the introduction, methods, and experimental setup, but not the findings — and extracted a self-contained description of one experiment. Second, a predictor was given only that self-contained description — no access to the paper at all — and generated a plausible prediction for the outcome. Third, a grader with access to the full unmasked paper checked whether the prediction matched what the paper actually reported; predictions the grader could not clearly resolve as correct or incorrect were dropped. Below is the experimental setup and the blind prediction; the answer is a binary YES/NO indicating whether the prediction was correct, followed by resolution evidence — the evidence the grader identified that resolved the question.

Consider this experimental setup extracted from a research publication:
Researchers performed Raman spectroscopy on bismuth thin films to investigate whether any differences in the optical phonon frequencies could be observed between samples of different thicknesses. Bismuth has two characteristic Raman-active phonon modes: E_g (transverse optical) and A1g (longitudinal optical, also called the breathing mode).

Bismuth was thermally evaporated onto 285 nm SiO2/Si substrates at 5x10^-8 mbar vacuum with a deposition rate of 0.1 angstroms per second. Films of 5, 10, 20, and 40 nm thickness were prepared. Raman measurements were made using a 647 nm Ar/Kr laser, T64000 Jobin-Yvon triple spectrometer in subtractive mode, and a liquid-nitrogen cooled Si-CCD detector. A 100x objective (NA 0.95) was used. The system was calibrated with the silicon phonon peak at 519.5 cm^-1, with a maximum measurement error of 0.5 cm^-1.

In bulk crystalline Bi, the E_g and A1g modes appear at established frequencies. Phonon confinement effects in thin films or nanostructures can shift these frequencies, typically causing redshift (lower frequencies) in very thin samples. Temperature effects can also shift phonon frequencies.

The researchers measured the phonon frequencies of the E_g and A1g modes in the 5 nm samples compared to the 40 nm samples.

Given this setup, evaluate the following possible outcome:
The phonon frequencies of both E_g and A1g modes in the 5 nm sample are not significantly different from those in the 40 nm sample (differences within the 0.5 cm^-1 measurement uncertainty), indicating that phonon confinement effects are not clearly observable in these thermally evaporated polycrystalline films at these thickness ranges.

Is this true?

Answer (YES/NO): NO